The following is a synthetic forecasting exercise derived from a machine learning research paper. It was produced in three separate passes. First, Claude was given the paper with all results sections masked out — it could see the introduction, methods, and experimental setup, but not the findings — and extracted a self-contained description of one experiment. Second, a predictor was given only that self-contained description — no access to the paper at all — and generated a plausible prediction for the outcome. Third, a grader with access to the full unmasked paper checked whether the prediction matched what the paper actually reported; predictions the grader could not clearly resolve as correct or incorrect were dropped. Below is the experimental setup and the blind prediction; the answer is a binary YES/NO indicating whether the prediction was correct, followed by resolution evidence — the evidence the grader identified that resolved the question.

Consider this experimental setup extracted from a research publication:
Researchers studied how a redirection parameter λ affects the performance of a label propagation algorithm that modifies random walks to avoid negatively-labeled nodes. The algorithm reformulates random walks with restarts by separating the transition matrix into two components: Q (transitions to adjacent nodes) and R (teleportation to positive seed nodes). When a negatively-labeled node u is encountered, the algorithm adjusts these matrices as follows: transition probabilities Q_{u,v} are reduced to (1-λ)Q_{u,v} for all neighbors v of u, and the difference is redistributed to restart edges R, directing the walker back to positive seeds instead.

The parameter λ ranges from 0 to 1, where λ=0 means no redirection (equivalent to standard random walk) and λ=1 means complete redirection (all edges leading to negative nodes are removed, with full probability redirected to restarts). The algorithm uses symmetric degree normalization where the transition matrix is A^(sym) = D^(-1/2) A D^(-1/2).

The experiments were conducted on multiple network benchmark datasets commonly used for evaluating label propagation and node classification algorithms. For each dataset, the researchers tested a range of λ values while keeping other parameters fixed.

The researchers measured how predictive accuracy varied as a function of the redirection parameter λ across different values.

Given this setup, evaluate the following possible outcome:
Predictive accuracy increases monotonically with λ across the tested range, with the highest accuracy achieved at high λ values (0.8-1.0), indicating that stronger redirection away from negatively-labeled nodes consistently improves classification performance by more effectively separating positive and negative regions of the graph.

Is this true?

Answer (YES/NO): NO